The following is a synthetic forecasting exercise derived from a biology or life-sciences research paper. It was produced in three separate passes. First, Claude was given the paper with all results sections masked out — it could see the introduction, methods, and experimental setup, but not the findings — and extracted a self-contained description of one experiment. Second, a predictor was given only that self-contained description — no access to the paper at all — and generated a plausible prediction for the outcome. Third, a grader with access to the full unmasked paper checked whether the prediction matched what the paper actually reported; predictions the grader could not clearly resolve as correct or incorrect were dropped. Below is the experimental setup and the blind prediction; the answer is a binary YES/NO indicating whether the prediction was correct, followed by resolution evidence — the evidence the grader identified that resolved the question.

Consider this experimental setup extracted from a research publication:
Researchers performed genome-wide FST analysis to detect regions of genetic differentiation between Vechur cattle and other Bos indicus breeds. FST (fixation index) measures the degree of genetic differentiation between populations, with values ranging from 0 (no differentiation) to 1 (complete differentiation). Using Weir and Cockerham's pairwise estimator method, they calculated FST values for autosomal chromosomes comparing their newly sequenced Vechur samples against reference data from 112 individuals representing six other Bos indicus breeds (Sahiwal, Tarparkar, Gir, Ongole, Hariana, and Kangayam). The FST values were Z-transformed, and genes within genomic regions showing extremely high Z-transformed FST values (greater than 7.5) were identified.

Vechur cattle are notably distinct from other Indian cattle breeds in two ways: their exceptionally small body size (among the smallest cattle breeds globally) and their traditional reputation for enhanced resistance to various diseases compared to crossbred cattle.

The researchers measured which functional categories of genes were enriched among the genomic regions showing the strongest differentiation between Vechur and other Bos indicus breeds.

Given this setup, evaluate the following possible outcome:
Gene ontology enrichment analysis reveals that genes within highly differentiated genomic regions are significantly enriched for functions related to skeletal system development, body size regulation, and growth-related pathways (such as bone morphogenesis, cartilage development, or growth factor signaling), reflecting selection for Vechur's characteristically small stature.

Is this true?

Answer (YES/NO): NO